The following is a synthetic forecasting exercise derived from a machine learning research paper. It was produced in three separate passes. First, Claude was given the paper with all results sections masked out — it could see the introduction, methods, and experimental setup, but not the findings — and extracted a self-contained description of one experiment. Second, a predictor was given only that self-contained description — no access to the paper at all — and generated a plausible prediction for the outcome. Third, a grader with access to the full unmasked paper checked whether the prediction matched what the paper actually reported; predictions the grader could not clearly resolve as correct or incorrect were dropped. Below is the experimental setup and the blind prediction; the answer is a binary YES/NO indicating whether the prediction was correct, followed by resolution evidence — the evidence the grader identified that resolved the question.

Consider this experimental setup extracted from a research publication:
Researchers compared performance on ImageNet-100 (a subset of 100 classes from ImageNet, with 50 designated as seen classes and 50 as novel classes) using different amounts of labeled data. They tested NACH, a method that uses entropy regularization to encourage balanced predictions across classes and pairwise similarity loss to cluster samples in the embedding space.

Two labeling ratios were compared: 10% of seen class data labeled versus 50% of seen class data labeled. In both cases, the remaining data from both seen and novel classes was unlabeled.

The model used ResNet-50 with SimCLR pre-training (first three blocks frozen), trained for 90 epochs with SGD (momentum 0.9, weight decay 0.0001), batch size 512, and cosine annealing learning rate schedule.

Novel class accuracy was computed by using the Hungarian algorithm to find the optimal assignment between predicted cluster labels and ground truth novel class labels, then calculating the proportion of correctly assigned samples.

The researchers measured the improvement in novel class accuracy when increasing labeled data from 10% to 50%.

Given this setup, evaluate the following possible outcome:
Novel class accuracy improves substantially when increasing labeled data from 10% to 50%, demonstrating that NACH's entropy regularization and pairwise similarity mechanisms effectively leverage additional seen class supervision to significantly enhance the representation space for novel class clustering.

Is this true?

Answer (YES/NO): NO